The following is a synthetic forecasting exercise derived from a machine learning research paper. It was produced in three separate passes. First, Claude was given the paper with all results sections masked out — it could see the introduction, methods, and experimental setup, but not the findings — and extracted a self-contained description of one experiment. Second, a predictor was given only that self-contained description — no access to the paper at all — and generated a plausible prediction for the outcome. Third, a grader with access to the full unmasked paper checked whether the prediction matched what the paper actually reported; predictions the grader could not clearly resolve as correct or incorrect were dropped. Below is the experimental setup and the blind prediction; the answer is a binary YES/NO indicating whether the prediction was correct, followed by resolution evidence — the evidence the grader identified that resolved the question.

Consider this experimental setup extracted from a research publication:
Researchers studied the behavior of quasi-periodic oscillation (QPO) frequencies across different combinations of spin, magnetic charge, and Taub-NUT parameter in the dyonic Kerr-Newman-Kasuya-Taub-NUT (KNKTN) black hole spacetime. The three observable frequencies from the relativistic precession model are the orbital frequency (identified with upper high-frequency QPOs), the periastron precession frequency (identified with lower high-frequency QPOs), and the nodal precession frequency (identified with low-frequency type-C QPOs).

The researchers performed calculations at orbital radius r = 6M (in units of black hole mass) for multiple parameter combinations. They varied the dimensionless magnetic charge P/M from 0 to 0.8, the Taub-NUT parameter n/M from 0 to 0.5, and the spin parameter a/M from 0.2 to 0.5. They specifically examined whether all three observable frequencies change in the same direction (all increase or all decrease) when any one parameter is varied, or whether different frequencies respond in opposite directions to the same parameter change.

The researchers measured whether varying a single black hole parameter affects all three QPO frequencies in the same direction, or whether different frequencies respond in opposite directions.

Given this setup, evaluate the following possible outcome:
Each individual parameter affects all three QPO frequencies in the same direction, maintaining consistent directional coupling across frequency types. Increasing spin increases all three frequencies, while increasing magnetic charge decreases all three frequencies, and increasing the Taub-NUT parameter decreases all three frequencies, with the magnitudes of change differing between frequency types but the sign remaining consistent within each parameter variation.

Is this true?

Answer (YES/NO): NO